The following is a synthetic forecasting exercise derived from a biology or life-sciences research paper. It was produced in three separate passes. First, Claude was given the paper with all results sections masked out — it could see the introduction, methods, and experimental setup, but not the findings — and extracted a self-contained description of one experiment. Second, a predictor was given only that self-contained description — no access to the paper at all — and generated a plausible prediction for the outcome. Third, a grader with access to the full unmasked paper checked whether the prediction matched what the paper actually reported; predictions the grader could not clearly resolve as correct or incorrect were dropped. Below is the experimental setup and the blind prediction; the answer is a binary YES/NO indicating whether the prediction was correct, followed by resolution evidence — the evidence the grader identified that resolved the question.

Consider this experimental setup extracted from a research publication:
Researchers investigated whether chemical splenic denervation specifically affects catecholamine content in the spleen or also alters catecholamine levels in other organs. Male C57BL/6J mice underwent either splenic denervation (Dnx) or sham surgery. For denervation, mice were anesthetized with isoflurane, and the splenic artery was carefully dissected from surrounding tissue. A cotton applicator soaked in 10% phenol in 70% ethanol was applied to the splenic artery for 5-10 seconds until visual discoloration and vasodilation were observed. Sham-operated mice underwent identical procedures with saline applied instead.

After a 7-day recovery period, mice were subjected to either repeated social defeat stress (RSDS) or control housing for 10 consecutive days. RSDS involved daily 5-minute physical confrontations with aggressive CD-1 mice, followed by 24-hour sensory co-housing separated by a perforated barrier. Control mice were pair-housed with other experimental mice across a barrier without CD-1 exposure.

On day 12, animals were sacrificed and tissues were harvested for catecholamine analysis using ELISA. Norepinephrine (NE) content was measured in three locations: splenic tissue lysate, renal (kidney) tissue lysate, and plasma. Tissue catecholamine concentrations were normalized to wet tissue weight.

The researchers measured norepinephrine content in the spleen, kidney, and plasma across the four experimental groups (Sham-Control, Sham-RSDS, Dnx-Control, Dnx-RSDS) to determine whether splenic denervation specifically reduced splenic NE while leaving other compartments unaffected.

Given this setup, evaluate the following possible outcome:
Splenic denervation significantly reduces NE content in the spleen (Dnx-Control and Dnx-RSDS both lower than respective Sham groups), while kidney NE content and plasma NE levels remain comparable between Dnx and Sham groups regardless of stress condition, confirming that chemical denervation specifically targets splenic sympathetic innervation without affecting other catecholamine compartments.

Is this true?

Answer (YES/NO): YES